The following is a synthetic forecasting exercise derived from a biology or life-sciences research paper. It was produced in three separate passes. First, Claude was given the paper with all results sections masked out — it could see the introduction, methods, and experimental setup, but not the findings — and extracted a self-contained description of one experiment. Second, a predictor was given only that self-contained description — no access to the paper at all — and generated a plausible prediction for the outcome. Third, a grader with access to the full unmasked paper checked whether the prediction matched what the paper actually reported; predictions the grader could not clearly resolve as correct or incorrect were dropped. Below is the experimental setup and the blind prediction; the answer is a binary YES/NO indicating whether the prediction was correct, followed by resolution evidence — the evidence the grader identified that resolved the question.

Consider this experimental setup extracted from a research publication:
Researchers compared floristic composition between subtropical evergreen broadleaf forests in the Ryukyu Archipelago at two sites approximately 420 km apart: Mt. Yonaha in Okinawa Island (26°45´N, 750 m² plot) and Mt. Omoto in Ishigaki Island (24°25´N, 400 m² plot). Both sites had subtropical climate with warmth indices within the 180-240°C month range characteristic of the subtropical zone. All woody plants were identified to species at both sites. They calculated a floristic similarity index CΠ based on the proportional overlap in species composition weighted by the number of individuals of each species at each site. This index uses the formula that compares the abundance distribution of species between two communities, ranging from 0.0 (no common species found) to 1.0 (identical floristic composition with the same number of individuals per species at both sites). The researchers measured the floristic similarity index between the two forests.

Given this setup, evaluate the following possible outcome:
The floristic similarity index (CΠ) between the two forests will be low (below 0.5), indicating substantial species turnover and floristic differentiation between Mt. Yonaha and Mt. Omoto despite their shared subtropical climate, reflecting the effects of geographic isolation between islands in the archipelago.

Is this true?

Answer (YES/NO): YES